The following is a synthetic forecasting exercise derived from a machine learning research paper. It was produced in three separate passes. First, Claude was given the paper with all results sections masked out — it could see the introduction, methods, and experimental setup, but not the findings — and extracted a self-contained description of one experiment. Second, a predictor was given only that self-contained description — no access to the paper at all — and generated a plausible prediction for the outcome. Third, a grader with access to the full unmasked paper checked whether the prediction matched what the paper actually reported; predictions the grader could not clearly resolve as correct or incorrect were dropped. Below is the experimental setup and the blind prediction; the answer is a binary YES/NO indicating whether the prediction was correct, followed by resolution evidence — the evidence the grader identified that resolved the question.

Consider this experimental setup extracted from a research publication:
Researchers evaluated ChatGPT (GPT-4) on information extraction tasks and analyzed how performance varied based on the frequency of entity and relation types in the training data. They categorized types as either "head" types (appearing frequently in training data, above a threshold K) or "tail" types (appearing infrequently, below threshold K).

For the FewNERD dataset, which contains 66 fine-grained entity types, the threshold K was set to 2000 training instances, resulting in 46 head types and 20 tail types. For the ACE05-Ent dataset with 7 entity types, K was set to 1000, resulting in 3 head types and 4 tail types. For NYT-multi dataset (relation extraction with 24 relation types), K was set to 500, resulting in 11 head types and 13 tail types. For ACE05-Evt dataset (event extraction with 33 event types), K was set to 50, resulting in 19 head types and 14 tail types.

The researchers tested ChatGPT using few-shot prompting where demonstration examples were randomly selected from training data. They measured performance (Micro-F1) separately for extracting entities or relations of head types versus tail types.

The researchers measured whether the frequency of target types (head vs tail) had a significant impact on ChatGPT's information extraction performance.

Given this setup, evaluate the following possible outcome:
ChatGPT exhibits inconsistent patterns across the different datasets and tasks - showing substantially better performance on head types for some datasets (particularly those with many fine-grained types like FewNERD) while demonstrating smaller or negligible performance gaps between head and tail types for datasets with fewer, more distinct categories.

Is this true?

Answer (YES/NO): NO